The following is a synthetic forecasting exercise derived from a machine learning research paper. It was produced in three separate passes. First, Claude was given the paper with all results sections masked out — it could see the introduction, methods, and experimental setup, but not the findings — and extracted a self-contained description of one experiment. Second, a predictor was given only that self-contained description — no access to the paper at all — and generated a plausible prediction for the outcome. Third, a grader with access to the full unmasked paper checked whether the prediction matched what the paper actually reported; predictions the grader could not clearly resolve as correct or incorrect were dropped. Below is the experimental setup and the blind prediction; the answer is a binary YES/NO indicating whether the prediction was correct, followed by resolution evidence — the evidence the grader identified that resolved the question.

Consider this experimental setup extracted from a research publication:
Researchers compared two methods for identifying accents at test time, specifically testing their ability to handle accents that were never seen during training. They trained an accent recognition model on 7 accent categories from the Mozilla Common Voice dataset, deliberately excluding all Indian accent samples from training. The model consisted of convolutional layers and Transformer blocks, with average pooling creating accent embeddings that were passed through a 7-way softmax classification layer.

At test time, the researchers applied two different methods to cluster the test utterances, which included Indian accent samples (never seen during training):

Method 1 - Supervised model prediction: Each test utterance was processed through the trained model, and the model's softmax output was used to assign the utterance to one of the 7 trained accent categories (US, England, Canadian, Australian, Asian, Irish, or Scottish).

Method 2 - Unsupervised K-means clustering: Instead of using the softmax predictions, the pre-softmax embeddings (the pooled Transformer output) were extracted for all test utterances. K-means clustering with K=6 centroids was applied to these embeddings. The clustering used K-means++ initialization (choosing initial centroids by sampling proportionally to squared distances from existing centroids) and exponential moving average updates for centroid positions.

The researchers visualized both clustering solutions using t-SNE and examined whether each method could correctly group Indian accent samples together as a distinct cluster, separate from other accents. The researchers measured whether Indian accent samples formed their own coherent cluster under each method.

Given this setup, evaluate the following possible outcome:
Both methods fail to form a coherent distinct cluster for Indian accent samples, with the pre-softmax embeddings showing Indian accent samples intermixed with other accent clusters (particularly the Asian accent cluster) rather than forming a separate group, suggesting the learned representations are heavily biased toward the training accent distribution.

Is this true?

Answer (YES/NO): NO